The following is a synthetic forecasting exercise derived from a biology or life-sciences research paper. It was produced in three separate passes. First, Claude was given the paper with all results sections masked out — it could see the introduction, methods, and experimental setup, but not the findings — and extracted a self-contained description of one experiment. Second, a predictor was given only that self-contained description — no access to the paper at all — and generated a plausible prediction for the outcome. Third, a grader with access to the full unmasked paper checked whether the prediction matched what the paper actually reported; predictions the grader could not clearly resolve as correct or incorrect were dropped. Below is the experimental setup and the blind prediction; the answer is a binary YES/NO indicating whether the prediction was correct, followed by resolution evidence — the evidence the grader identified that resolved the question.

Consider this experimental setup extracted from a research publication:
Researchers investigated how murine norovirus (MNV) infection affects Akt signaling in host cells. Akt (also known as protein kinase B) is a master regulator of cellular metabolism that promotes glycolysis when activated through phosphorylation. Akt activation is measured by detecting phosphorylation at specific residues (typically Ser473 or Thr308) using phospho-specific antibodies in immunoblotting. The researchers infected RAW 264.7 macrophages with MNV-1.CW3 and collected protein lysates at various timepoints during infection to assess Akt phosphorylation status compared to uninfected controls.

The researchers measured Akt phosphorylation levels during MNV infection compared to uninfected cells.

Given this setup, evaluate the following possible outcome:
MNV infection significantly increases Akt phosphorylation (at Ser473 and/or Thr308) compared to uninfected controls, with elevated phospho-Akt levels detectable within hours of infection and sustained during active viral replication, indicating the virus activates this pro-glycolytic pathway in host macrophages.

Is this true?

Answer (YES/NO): YES